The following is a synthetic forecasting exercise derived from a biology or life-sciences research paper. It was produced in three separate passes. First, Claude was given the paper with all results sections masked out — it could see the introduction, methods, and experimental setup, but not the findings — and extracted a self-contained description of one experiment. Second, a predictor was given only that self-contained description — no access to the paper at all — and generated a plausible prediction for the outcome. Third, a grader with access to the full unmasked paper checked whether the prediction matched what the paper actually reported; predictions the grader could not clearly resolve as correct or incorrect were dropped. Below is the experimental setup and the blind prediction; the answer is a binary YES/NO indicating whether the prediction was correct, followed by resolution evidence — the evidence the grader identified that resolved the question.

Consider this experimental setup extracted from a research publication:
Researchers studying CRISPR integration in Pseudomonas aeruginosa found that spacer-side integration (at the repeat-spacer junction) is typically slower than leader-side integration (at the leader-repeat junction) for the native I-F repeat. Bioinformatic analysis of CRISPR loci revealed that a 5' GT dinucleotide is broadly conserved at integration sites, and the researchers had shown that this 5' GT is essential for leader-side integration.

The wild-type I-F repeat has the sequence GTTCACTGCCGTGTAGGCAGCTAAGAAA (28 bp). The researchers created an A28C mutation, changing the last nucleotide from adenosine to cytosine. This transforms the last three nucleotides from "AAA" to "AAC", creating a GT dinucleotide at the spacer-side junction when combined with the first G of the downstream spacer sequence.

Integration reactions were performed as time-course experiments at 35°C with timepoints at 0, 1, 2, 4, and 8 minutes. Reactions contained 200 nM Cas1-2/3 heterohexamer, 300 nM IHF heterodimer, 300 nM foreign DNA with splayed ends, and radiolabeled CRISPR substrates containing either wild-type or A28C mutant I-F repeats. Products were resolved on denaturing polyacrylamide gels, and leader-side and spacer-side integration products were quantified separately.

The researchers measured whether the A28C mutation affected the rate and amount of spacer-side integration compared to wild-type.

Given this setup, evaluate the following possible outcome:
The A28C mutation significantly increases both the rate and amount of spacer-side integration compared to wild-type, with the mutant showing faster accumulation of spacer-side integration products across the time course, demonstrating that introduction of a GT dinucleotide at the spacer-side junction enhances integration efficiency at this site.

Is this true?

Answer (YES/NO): YES